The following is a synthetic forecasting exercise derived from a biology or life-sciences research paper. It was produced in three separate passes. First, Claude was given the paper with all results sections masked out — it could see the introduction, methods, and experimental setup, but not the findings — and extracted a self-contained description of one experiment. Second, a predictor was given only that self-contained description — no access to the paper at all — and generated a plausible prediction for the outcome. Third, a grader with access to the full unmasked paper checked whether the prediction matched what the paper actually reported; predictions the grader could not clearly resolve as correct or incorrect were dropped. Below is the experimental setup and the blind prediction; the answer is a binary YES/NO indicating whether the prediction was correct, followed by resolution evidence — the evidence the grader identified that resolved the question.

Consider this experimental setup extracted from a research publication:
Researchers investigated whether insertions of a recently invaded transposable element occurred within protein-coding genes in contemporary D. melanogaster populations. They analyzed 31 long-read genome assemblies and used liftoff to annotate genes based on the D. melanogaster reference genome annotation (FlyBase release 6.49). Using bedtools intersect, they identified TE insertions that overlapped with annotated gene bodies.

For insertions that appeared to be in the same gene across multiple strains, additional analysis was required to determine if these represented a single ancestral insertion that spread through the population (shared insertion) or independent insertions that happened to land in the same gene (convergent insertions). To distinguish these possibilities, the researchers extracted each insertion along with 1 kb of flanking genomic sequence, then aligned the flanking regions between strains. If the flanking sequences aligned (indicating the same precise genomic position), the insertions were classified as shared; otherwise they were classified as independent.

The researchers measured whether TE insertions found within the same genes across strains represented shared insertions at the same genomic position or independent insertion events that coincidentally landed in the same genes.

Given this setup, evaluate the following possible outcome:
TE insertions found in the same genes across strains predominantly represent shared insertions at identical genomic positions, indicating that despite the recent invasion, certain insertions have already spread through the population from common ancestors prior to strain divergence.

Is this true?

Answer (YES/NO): NO